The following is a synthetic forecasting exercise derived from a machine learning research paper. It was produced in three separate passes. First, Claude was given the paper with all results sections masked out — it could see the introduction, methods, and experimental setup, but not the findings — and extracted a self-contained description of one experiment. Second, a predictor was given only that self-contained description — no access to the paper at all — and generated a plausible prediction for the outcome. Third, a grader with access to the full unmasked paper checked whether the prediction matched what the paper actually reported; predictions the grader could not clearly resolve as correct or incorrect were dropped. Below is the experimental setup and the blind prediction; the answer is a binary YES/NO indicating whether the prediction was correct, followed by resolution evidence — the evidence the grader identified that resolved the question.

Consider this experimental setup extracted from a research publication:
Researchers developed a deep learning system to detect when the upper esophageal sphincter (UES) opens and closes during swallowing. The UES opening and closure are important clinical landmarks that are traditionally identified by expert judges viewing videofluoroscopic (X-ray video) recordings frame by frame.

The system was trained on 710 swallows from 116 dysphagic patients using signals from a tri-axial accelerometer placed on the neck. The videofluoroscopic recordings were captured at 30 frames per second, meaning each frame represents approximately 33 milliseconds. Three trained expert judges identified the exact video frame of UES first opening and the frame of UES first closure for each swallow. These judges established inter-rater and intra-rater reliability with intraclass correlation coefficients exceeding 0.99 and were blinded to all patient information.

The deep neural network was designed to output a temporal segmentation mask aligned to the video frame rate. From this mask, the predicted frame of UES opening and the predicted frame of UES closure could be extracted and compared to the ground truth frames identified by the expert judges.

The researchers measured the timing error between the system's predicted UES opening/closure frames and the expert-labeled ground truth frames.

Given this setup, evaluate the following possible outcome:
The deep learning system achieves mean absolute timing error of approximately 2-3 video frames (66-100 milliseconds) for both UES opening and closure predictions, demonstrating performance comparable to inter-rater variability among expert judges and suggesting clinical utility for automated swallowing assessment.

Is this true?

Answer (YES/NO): NO